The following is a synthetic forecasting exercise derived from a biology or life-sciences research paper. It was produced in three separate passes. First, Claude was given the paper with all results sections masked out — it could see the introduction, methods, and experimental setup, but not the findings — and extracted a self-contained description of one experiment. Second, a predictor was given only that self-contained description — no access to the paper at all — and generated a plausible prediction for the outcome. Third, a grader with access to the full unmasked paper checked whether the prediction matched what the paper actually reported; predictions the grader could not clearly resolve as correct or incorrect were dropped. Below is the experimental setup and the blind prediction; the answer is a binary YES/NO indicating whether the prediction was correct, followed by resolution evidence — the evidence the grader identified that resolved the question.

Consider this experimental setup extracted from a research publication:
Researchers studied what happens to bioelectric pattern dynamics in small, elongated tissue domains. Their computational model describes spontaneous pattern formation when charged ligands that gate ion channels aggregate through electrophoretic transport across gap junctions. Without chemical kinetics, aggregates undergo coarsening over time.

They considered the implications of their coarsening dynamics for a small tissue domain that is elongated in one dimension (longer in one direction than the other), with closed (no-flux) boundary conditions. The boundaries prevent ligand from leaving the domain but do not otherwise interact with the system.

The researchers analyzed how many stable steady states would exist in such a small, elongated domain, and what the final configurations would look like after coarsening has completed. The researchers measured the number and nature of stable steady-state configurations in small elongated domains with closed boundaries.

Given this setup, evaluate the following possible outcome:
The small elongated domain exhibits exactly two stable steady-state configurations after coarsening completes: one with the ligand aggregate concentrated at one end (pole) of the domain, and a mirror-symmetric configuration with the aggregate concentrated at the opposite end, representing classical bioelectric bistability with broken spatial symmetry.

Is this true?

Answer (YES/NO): YES